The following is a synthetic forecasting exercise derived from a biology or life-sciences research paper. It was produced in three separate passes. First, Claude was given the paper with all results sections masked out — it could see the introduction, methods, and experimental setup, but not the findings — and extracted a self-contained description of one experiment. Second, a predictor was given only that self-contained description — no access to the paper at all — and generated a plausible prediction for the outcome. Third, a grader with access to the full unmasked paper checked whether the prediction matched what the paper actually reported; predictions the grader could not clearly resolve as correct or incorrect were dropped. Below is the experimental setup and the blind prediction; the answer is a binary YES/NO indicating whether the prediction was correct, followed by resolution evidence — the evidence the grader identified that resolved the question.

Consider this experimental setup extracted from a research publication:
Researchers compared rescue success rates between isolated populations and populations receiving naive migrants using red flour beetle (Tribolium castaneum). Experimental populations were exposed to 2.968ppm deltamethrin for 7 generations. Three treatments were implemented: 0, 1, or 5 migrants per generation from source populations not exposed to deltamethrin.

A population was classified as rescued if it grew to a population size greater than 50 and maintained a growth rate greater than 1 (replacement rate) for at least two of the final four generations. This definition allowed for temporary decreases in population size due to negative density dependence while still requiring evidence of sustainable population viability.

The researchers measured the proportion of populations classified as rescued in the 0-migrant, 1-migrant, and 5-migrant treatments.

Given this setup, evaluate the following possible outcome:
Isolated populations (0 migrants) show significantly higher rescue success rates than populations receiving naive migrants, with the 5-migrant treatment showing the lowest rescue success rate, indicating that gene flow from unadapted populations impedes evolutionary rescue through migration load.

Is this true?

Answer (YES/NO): NO